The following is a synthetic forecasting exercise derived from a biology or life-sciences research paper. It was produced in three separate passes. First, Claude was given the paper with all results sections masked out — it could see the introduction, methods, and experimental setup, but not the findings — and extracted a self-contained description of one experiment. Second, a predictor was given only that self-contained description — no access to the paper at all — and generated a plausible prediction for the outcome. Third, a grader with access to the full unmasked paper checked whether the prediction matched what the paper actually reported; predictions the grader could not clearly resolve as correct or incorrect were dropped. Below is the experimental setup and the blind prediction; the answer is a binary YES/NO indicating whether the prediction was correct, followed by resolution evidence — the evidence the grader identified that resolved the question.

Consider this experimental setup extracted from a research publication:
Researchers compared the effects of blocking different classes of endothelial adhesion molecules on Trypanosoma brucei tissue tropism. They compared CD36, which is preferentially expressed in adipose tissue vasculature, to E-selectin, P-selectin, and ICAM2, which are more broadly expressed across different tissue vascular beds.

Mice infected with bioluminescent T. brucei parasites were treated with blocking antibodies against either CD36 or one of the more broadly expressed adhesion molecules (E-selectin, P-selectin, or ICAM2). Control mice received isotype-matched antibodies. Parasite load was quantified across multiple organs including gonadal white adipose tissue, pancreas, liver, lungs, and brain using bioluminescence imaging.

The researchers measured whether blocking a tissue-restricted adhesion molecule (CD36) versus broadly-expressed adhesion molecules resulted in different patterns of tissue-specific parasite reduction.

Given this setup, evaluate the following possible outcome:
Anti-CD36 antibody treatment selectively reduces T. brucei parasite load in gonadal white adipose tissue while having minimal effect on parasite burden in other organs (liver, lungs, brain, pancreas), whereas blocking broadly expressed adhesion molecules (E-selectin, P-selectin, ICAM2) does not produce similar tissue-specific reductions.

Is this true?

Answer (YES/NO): NO